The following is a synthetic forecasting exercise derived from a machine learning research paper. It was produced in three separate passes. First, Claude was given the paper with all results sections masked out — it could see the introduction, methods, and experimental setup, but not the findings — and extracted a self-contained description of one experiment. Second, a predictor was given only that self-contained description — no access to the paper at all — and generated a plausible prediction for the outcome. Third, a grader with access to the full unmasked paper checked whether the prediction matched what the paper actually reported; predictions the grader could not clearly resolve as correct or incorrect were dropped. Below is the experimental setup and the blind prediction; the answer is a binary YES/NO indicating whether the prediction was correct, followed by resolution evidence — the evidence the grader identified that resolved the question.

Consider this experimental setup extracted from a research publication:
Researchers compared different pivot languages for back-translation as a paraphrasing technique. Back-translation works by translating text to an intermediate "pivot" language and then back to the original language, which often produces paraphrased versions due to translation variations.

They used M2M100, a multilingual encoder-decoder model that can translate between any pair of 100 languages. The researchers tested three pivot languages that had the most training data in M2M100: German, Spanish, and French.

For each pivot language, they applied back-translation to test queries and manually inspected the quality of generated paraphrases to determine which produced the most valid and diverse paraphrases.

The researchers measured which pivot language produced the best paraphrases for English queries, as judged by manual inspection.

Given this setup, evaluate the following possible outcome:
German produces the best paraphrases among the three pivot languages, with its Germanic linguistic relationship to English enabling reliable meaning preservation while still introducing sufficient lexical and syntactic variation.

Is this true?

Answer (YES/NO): YES